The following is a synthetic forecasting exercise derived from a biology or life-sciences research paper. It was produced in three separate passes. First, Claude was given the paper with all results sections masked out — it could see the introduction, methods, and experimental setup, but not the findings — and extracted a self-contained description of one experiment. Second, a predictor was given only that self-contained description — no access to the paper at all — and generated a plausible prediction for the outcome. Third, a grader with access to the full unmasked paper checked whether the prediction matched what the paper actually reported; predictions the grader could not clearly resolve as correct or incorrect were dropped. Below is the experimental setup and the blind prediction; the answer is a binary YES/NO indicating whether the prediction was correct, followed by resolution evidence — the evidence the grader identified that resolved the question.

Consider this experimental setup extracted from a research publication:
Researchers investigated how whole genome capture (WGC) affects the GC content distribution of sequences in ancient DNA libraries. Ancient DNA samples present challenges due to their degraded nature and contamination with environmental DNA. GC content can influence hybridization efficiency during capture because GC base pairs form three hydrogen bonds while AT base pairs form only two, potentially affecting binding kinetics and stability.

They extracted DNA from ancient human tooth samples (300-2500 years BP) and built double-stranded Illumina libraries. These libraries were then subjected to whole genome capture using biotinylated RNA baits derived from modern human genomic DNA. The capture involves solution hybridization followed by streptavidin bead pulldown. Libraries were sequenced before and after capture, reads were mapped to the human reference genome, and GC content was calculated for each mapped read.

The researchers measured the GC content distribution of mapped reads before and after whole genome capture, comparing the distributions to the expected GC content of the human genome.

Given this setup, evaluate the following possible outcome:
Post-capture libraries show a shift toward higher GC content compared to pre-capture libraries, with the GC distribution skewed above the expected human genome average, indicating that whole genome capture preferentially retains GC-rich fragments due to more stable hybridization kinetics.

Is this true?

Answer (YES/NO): NO